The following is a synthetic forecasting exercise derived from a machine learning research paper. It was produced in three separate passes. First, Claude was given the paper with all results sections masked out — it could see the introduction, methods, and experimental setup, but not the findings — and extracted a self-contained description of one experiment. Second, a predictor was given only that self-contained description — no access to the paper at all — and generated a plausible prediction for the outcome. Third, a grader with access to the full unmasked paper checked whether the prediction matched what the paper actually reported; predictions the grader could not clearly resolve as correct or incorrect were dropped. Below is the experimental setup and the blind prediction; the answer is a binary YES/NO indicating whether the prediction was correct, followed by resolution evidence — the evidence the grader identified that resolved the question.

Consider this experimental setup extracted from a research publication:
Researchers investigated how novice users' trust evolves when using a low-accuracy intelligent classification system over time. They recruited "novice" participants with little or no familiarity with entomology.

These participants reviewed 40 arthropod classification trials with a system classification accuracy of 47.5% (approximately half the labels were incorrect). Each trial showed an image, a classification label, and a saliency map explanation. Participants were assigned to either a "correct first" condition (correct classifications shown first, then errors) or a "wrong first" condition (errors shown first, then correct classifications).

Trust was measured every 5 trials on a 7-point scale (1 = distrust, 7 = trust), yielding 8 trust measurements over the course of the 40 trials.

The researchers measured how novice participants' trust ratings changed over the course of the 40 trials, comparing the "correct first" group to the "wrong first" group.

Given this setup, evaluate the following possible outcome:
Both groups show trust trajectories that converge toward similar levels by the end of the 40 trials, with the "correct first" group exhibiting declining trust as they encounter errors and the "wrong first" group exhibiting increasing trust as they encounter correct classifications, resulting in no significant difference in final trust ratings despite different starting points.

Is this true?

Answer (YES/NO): NO